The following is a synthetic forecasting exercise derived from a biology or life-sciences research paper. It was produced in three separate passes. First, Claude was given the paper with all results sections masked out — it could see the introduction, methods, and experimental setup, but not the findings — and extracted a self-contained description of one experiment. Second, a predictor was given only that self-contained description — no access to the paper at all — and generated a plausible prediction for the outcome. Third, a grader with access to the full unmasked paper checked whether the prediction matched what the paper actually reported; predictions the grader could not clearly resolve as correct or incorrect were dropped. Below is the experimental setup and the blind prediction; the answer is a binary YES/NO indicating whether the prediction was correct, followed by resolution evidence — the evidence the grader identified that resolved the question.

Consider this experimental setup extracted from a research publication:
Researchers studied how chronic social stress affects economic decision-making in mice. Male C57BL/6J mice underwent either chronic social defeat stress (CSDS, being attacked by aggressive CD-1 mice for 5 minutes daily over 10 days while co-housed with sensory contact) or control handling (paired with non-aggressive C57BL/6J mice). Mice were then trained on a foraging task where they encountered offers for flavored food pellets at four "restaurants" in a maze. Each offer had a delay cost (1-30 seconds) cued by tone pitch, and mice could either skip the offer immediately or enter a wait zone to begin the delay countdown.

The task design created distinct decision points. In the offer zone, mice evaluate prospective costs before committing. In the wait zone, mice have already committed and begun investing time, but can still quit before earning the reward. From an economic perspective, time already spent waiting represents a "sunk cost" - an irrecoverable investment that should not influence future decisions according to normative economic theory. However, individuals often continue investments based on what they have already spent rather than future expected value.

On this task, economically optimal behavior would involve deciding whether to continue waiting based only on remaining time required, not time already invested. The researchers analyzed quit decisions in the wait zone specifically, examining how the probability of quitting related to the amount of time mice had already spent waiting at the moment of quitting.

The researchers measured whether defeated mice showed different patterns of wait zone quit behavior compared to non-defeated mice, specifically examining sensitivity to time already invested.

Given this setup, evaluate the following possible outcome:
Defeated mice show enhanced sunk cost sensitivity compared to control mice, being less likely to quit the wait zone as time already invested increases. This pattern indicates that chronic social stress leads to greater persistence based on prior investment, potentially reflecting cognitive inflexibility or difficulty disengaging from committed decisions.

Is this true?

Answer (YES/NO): YES